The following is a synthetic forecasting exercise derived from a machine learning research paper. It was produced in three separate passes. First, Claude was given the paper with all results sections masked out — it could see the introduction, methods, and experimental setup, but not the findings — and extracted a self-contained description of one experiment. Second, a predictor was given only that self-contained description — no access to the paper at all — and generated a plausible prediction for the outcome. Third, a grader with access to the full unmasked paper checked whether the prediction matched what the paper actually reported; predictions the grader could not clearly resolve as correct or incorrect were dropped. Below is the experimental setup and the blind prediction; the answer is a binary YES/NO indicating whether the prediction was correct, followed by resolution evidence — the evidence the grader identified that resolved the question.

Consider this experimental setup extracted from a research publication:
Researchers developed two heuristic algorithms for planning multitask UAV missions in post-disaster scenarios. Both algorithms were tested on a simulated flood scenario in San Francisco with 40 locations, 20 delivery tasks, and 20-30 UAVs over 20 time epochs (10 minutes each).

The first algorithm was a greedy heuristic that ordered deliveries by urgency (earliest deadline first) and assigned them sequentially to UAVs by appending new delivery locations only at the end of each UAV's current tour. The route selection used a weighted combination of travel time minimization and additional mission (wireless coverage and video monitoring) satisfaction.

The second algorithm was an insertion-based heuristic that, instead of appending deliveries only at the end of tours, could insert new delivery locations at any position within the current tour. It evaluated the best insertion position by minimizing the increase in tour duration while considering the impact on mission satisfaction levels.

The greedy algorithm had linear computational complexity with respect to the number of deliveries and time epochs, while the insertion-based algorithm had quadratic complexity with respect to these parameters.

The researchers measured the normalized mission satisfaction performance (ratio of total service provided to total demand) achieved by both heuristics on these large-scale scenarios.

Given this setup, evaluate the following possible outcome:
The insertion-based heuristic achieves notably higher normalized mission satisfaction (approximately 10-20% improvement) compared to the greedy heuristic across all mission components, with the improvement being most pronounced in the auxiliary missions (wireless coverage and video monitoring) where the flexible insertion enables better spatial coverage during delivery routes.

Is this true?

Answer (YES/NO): NO